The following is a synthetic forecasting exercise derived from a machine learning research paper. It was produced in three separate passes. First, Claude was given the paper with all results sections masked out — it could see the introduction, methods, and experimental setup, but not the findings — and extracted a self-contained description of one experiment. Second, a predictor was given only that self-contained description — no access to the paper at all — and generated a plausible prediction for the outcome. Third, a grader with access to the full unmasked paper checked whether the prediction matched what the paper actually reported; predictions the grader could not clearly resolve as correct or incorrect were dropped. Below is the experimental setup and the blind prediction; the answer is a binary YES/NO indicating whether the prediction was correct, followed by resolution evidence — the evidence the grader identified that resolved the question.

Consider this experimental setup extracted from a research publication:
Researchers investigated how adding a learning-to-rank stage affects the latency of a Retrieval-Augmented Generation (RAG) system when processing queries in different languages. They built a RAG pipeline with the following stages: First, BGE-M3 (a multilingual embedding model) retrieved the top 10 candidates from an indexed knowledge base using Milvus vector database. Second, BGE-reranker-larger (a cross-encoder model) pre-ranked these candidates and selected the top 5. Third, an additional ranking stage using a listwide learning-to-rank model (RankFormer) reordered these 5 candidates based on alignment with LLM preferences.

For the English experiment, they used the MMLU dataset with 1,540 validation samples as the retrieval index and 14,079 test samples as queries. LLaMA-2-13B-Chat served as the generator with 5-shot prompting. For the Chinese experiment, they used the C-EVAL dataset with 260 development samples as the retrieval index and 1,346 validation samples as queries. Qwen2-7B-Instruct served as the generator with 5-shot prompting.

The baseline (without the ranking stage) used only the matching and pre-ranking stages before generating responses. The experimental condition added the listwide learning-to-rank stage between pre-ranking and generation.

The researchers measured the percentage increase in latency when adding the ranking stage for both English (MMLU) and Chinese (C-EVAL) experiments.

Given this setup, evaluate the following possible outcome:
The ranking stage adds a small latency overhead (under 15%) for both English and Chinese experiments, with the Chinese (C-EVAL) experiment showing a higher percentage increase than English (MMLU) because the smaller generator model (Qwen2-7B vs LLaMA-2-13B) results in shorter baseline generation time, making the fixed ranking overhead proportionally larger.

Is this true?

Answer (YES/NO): NO